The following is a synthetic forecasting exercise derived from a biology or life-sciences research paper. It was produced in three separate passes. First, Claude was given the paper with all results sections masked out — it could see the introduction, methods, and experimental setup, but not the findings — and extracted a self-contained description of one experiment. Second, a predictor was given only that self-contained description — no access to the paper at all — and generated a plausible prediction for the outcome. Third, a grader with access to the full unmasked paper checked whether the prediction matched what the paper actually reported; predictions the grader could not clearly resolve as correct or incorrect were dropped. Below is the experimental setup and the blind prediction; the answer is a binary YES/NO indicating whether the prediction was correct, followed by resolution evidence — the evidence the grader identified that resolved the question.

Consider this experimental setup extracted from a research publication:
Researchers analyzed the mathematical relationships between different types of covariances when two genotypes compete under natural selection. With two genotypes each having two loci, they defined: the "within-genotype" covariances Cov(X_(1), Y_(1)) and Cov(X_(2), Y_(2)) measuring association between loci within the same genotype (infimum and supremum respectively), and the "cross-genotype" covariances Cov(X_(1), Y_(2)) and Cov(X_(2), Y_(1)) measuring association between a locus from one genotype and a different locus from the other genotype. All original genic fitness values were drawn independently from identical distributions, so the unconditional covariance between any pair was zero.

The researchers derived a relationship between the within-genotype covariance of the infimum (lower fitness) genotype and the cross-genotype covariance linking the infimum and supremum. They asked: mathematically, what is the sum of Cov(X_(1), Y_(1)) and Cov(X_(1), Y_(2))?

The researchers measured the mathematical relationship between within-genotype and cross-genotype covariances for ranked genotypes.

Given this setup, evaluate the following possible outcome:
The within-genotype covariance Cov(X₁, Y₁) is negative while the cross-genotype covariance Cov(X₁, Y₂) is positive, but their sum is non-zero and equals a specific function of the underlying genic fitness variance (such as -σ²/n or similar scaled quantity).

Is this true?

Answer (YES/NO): NO